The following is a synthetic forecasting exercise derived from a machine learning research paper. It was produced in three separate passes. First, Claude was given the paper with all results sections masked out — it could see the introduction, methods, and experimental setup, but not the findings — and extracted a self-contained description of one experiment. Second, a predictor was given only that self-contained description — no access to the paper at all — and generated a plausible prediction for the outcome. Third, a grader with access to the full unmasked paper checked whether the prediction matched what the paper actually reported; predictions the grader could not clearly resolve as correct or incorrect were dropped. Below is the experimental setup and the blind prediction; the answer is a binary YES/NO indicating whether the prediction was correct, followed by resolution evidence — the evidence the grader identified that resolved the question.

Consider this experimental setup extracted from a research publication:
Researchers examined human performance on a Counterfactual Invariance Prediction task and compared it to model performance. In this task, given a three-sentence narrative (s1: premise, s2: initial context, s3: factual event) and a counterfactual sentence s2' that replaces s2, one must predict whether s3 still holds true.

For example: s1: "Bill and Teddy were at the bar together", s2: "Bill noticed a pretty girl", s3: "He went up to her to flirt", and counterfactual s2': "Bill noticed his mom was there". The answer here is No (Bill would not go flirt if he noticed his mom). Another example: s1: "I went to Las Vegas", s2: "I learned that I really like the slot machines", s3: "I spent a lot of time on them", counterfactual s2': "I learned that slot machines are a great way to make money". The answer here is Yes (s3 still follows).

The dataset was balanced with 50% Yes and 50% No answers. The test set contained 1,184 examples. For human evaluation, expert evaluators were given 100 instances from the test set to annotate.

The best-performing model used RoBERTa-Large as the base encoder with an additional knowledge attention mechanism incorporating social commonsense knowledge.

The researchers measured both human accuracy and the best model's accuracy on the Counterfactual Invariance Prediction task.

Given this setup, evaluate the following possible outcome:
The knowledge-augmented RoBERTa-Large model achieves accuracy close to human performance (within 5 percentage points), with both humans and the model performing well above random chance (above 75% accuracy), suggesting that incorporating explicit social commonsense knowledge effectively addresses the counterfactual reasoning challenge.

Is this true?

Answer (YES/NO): NO